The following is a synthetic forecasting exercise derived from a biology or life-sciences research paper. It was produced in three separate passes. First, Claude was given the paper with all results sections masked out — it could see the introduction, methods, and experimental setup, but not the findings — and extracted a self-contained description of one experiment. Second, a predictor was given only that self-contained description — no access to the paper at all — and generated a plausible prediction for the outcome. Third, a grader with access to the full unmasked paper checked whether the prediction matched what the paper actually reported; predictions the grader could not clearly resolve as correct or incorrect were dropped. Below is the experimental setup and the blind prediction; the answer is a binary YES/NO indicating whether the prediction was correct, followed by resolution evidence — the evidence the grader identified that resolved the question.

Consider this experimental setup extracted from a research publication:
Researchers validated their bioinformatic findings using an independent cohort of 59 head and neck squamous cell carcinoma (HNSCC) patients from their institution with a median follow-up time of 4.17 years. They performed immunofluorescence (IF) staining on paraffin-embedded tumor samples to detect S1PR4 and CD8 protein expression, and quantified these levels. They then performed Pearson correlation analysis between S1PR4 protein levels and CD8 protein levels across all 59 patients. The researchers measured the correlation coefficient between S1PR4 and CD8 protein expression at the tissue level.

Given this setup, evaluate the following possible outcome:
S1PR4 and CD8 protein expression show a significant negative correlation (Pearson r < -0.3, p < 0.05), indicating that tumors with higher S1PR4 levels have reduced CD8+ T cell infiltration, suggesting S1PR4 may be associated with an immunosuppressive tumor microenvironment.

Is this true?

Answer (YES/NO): NO